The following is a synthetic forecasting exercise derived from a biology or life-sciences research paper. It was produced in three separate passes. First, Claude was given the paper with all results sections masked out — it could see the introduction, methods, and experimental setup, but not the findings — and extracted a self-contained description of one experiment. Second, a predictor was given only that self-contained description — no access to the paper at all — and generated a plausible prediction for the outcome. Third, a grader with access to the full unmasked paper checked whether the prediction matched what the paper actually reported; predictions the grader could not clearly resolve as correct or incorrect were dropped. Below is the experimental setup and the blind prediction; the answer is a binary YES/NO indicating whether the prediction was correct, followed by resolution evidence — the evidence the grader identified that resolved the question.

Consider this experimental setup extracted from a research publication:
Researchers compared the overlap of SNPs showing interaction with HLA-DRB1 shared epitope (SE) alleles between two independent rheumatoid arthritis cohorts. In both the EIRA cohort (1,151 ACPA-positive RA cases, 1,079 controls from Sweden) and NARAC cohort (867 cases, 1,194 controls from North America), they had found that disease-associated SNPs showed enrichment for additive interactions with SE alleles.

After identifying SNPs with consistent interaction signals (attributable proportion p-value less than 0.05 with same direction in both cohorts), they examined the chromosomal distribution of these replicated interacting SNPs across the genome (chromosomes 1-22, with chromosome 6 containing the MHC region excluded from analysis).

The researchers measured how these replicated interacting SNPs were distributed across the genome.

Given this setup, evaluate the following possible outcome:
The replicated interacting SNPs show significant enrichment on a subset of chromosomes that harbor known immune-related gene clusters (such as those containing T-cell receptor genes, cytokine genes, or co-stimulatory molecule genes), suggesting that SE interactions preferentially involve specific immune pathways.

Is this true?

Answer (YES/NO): NO